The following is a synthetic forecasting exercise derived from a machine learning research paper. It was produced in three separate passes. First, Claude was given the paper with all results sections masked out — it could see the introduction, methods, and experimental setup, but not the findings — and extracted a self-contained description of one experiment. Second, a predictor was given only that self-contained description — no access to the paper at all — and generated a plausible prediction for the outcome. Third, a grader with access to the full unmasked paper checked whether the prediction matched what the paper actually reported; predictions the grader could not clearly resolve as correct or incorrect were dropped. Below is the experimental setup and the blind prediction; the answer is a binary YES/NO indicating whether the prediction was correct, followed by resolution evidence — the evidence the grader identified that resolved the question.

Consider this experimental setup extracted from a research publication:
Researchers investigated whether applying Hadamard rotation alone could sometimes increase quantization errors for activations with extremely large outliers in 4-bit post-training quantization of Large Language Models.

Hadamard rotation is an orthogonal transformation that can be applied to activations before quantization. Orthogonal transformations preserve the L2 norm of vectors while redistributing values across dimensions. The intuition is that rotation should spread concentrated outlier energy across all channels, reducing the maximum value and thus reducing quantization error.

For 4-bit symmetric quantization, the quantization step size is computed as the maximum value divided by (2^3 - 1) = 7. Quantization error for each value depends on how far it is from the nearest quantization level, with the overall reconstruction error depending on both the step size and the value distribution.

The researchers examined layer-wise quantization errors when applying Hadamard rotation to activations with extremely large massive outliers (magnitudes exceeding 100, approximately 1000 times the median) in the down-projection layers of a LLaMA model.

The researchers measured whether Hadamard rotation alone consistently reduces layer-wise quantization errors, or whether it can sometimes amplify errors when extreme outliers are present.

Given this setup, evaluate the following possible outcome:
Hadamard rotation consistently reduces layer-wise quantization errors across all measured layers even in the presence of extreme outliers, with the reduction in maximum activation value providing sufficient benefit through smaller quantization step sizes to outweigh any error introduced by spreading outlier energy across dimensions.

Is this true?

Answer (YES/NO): NO